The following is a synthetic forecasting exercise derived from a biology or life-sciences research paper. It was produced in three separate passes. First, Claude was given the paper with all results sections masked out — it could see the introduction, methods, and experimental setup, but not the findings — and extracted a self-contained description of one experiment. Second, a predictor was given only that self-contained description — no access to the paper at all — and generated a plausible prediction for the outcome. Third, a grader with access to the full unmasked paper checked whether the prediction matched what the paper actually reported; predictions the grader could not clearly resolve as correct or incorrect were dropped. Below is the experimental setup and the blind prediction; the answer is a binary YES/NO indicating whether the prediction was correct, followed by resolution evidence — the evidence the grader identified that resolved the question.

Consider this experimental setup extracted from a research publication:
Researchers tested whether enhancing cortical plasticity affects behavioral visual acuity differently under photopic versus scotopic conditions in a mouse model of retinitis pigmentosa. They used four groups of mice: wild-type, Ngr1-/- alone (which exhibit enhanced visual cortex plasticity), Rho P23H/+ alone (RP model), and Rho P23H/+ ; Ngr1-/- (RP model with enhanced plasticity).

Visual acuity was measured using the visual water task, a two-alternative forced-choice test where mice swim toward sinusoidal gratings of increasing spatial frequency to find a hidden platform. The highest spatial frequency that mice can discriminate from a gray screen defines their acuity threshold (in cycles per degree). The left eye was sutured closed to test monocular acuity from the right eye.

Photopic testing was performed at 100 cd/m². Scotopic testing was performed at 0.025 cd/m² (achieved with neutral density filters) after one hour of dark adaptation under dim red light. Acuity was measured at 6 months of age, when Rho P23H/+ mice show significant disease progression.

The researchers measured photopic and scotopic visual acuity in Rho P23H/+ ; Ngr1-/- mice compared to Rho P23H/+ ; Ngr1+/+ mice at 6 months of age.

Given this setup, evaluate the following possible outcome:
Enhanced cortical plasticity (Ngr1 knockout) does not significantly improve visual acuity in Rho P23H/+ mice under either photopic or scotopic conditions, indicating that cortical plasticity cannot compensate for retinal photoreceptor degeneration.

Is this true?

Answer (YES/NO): NO